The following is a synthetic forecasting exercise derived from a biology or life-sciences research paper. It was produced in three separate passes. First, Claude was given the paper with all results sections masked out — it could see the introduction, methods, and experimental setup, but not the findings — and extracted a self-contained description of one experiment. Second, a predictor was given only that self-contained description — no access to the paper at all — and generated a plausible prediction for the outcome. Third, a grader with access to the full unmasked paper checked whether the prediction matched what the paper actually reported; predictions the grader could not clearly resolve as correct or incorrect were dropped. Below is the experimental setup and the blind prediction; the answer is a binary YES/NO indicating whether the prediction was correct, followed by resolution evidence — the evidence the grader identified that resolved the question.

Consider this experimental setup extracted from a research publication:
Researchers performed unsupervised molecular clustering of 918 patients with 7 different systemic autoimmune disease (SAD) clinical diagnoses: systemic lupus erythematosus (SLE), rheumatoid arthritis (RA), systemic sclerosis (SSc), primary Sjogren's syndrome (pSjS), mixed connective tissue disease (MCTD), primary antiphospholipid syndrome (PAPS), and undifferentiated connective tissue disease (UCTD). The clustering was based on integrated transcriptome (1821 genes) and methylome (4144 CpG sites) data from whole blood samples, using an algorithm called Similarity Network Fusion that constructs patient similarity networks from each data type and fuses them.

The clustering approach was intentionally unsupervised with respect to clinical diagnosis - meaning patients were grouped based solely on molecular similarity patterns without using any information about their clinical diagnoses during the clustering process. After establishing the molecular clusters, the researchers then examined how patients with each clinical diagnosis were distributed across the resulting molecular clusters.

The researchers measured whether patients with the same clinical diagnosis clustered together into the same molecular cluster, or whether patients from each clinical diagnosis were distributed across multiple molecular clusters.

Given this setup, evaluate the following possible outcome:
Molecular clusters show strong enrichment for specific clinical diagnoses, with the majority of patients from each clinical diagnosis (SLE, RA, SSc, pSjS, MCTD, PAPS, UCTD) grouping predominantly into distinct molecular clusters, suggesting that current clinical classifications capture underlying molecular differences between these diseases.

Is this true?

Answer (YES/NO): NO